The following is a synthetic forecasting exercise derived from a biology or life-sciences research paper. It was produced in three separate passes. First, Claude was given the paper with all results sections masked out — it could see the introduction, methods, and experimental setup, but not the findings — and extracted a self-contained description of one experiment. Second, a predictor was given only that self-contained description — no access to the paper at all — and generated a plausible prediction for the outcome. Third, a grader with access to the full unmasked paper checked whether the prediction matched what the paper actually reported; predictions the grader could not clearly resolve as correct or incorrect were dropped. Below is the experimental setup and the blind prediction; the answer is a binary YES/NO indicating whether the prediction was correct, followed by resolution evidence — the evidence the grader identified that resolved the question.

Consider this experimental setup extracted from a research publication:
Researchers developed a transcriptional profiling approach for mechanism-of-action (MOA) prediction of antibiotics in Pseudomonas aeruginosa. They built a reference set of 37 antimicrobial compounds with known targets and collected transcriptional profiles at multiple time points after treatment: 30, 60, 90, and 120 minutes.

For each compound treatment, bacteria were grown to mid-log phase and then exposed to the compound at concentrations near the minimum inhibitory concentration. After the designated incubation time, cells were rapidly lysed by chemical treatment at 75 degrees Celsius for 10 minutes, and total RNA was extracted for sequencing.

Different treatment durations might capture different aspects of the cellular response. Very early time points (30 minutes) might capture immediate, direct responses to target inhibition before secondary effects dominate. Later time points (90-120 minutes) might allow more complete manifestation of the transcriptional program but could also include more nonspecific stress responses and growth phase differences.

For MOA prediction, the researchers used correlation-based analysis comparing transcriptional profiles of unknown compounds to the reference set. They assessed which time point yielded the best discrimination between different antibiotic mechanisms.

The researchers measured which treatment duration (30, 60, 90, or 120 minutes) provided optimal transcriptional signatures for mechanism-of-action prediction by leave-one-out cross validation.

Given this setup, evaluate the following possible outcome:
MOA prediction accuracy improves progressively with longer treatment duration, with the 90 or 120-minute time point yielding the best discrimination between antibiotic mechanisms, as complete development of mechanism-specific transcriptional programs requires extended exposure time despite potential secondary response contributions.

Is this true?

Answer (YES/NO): NO